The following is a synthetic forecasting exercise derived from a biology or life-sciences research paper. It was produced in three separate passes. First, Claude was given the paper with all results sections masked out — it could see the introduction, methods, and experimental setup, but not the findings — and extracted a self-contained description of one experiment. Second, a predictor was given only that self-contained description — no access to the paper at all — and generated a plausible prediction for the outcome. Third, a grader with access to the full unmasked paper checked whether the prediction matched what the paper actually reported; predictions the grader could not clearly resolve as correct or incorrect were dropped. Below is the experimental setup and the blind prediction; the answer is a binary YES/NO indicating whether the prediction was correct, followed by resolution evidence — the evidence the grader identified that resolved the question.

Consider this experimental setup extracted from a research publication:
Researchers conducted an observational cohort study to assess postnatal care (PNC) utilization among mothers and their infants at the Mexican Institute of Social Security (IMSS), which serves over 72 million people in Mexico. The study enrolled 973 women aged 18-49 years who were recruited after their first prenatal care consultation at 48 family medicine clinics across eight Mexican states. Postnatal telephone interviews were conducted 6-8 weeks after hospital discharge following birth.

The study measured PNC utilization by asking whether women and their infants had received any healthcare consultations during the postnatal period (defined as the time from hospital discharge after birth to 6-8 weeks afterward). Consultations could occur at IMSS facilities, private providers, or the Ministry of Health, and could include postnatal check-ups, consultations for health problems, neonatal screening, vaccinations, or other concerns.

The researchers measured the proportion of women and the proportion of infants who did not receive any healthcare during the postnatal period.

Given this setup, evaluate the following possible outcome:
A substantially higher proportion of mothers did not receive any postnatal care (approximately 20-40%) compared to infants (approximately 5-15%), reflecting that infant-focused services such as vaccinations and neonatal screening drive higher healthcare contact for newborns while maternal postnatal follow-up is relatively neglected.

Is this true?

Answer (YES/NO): YES